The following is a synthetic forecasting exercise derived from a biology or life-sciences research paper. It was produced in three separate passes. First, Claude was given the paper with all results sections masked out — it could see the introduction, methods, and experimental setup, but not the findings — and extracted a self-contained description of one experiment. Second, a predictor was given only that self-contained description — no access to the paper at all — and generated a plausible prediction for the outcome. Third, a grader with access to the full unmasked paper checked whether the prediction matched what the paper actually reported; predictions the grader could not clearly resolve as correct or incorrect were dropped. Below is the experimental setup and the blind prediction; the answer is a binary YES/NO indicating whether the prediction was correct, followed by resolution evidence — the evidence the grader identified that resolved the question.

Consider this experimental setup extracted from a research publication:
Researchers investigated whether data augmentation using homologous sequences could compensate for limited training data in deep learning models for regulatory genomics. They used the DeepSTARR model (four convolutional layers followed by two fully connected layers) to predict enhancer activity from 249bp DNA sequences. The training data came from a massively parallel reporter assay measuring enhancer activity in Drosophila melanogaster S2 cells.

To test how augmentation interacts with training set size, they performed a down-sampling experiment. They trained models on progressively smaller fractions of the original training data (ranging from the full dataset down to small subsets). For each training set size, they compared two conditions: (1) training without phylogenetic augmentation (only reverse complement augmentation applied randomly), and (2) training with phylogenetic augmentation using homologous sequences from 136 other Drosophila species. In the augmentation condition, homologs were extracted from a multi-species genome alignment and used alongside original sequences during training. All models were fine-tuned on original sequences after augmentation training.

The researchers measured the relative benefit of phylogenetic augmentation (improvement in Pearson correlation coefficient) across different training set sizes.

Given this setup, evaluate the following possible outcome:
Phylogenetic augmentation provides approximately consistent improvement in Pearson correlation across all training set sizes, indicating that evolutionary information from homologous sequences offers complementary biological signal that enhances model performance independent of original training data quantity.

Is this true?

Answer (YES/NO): NO